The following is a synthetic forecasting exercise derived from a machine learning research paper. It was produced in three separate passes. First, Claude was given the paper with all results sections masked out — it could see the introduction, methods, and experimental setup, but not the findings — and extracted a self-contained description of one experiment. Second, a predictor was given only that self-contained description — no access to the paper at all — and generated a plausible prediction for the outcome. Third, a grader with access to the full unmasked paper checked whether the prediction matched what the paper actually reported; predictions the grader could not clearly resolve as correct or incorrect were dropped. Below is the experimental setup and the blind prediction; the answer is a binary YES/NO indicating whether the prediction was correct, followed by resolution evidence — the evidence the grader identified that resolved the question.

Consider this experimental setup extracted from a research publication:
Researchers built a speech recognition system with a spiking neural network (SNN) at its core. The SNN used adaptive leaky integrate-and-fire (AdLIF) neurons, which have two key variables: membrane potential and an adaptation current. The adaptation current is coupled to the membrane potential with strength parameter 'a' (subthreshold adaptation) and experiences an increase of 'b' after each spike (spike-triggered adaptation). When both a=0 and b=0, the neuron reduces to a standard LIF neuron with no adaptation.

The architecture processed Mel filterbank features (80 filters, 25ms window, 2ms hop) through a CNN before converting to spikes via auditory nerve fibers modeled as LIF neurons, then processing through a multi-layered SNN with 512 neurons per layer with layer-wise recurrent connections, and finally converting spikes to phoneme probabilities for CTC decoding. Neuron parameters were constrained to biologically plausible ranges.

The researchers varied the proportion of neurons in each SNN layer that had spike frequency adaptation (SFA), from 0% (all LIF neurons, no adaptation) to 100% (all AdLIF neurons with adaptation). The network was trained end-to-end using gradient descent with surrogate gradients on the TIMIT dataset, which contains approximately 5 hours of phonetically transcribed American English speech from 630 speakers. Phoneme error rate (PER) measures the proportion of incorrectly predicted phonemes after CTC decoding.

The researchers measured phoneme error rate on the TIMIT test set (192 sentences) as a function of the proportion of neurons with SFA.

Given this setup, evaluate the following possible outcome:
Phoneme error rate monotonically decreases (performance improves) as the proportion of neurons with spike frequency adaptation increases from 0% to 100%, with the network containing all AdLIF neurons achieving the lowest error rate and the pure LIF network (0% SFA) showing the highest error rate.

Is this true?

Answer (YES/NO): YES